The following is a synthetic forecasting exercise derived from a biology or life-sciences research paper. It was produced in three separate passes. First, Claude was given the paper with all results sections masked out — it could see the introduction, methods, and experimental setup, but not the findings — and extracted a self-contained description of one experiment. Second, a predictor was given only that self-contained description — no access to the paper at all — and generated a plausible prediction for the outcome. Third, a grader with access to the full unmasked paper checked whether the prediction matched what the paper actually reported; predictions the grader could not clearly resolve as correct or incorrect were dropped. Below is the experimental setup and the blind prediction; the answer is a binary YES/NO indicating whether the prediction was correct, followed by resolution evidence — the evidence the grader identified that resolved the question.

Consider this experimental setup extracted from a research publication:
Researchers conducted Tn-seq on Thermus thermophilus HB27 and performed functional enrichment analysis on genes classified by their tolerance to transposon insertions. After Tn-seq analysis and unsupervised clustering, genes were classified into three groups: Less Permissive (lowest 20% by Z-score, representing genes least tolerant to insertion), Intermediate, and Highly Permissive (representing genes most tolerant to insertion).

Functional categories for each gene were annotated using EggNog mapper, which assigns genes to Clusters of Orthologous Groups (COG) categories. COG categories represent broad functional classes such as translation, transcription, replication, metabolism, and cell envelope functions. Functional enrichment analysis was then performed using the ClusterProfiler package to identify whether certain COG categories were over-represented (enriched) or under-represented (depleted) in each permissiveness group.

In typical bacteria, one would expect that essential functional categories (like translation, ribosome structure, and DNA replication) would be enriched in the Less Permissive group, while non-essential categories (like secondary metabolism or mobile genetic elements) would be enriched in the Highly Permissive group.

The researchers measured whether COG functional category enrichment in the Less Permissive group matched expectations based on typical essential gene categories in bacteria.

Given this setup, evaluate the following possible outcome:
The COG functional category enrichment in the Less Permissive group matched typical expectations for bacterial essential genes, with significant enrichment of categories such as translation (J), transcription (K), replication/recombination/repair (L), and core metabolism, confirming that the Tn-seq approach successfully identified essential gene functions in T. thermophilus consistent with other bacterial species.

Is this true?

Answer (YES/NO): NO